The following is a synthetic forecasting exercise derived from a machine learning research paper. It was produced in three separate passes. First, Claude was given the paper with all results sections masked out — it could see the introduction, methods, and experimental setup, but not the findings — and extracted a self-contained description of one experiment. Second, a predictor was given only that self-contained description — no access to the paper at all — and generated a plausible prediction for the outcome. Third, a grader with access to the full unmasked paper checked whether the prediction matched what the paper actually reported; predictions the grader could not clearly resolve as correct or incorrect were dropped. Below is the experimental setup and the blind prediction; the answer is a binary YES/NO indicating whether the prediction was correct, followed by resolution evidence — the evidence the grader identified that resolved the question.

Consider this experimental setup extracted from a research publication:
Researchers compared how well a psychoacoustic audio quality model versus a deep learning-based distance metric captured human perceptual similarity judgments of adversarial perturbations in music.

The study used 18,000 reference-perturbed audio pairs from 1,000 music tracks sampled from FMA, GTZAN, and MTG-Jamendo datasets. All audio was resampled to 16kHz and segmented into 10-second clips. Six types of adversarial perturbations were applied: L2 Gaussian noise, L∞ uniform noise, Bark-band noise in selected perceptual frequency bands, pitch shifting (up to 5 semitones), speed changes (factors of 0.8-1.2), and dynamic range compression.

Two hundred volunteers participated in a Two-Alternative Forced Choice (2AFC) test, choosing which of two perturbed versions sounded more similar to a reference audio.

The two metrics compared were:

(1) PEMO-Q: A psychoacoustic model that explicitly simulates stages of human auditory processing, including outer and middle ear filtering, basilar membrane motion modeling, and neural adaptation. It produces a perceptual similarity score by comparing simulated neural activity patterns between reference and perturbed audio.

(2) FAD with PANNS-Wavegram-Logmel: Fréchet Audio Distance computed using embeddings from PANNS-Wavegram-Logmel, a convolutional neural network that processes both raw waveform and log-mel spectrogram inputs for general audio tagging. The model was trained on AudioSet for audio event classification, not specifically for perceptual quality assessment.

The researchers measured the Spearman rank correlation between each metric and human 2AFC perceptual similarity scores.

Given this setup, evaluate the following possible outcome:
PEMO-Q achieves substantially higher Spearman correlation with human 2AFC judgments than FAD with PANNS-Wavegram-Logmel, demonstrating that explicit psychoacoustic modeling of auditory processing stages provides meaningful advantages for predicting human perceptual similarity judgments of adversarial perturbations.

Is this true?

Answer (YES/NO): NO